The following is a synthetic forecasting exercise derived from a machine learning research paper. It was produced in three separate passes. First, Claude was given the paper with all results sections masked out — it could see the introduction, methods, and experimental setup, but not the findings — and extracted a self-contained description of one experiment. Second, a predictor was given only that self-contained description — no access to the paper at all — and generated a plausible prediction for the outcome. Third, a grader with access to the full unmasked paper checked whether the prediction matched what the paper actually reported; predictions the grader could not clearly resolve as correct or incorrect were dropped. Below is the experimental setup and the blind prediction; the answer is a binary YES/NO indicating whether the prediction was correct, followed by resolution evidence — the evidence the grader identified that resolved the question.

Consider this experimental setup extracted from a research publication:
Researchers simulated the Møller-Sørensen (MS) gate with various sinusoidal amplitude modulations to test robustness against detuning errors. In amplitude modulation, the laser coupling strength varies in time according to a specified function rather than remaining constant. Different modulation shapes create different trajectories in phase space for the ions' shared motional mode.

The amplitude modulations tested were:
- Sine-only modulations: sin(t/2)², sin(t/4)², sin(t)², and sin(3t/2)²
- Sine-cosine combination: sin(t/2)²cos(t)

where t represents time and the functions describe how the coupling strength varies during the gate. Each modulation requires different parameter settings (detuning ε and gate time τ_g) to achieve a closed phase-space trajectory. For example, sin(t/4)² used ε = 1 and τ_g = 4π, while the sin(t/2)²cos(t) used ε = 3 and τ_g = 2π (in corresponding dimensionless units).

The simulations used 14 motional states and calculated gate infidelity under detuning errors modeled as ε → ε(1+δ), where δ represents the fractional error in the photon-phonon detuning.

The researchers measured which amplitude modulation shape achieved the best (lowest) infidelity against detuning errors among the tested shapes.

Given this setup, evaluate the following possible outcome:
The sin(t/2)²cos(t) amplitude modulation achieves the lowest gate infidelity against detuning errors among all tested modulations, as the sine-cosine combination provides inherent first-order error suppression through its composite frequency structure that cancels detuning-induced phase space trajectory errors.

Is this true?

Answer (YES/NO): YES